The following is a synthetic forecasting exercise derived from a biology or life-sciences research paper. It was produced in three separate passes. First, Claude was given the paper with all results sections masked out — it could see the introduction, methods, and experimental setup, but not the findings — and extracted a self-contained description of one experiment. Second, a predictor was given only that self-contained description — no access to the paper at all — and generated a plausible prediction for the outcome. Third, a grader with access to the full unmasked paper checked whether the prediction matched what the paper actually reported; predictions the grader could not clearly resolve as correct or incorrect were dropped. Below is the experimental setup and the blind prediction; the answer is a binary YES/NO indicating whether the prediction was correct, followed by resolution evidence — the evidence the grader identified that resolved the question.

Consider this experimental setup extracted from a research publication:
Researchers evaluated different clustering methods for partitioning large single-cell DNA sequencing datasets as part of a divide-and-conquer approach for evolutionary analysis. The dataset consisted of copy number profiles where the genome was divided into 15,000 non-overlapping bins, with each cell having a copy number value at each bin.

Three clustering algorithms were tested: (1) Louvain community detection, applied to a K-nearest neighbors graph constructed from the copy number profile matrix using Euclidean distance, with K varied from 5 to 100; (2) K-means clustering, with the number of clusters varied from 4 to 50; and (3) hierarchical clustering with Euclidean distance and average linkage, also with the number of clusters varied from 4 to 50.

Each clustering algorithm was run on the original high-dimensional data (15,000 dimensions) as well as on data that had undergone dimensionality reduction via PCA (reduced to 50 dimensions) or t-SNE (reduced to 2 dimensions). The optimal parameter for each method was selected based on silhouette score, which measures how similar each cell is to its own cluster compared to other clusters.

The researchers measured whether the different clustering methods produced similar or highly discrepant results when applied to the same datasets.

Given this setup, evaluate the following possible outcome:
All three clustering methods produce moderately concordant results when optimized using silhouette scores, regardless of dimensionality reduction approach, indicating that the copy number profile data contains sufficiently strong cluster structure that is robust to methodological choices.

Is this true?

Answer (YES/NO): NO